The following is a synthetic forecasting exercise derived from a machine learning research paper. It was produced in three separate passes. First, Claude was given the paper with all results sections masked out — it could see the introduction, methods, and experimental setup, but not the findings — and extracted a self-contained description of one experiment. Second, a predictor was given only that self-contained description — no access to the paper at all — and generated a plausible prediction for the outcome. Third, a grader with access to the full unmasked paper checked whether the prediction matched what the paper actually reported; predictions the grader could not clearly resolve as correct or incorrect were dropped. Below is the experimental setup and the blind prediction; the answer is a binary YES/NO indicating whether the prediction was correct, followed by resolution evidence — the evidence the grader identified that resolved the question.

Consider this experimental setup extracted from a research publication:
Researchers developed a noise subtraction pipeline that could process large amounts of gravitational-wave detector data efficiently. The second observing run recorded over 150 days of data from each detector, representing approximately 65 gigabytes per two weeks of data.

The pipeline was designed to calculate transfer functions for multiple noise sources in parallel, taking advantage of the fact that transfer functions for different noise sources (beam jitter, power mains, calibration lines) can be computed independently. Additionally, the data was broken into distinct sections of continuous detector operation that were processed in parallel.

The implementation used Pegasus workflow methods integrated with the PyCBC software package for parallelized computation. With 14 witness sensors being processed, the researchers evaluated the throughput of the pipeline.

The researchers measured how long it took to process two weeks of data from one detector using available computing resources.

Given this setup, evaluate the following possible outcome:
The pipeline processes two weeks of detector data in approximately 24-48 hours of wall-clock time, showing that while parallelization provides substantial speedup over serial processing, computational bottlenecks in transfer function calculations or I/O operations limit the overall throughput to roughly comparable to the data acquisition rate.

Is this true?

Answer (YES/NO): NO